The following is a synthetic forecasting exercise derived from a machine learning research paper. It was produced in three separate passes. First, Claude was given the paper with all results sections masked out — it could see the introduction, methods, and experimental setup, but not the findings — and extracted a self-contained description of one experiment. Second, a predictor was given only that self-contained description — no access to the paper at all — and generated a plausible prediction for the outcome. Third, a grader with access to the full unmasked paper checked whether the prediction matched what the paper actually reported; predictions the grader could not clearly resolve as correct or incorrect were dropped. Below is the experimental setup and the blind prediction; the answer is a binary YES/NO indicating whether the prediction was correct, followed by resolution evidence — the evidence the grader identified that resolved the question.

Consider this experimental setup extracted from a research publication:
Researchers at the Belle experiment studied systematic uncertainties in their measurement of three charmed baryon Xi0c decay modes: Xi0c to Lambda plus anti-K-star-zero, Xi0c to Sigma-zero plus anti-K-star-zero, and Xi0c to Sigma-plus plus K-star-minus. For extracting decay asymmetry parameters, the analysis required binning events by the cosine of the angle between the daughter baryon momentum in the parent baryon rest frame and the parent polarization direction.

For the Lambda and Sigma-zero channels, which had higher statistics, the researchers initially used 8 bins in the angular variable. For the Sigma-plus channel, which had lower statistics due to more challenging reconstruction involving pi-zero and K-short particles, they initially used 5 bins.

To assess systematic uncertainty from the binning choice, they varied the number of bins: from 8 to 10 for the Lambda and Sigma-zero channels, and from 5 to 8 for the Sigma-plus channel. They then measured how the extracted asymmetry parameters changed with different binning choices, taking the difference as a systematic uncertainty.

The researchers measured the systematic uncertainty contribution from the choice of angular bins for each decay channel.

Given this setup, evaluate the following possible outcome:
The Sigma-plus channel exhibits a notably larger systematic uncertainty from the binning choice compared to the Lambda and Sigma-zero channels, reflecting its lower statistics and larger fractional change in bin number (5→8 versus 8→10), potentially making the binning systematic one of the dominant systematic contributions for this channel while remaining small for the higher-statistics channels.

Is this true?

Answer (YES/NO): NO